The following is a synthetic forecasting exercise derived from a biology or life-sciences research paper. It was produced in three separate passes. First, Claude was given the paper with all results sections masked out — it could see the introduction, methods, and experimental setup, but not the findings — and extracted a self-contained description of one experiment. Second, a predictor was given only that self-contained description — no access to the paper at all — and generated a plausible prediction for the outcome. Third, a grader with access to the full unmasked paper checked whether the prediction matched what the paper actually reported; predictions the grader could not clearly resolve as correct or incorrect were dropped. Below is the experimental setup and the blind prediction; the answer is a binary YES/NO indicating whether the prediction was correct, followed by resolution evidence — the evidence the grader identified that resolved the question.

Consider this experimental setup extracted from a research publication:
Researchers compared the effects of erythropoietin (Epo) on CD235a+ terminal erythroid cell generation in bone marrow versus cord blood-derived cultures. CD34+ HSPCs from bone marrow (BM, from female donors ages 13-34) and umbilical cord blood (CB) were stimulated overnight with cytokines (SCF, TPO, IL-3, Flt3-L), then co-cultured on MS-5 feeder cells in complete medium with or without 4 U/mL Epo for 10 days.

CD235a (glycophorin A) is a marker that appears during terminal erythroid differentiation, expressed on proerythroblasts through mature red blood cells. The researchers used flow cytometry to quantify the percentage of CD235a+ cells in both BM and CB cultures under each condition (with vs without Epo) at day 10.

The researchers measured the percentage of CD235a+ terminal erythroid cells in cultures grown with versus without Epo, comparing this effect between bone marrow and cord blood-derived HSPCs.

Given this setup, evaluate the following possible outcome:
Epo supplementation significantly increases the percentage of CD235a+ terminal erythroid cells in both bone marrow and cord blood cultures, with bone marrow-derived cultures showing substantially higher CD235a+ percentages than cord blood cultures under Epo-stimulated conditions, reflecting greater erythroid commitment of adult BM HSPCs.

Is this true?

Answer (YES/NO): NO